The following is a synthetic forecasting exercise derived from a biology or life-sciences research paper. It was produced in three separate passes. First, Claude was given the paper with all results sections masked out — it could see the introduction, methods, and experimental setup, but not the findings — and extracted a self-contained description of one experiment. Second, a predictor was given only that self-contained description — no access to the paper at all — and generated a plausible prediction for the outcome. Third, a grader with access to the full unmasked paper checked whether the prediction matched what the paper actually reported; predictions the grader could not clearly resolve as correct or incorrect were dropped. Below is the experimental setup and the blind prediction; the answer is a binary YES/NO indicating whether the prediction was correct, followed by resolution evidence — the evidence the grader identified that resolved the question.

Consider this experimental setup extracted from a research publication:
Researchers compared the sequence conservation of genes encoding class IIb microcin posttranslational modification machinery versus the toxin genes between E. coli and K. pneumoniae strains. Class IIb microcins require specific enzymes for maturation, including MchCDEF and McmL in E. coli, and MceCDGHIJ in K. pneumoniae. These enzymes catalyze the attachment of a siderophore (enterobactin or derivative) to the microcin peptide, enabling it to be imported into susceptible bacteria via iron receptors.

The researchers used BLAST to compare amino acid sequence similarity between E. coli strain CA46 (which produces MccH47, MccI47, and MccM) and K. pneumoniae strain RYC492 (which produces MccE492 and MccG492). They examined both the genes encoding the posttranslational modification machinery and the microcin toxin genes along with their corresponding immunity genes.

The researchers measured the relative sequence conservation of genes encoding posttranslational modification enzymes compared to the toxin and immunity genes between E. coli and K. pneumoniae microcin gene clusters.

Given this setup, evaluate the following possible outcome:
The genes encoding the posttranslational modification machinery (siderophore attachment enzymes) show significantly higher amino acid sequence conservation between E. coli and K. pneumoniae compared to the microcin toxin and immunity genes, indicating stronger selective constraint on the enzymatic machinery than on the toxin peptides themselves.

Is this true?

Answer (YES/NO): YES